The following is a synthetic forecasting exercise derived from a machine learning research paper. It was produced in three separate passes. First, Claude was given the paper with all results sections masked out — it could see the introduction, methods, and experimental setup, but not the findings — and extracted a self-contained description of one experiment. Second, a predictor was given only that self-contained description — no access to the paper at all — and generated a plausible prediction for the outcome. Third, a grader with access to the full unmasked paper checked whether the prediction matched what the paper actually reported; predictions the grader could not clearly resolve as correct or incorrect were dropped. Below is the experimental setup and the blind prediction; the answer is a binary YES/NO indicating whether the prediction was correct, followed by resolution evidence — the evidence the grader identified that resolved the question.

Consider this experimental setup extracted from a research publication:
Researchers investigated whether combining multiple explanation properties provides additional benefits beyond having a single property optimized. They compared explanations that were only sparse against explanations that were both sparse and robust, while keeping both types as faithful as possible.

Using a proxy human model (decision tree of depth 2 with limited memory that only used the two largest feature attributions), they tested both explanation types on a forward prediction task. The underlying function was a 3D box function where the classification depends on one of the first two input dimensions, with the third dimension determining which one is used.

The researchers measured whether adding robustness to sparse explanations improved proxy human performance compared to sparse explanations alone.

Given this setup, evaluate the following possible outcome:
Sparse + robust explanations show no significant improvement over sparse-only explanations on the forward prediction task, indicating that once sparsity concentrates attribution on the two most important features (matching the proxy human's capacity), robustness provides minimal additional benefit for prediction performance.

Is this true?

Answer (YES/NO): NO